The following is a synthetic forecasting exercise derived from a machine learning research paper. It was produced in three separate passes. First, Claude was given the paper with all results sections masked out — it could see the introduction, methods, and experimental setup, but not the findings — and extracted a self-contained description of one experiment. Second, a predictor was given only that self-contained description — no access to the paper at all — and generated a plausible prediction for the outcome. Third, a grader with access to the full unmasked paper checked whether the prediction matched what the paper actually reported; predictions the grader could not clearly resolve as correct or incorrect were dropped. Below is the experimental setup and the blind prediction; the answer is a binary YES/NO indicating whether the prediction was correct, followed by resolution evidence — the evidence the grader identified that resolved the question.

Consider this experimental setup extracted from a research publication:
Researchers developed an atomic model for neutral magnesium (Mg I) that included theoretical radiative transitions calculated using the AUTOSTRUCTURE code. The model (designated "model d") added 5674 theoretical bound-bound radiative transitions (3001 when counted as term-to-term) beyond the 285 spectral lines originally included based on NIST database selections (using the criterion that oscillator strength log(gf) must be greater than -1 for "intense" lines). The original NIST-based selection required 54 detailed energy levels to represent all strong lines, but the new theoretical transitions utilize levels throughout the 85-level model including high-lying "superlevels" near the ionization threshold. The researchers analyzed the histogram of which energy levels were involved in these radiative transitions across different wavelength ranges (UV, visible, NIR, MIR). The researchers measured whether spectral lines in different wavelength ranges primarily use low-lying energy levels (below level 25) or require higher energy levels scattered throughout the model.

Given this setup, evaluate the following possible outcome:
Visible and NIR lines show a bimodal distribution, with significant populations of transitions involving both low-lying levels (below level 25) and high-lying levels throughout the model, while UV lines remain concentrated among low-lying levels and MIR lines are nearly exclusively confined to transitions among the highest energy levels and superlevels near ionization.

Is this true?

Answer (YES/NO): NO